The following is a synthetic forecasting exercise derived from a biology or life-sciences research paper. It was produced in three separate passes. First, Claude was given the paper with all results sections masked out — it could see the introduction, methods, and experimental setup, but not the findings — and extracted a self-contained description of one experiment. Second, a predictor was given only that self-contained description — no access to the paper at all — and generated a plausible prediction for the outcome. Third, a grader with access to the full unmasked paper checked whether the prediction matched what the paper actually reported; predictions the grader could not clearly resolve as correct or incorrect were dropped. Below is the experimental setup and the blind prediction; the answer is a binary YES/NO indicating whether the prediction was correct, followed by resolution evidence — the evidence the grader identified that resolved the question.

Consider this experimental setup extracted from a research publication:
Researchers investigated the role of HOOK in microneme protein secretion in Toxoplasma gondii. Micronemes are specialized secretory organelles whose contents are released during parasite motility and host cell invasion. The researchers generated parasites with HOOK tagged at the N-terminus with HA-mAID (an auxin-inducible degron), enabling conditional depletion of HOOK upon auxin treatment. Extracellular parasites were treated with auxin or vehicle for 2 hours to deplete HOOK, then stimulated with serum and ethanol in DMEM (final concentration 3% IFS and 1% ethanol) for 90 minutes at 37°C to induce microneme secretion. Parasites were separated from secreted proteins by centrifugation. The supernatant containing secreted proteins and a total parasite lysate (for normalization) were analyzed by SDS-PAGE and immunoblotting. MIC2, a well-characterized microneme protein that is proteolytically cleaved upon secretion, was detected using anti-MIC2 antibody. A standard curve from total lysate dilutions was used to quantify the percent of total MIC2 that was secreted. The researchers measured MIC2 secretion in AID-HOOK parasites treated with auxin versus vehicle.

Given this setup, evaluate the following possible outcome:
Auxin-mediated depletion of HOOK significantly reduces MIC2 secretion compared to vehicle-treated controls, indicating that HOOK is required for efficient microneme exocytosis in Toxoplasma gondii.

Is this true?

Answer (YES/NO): YES